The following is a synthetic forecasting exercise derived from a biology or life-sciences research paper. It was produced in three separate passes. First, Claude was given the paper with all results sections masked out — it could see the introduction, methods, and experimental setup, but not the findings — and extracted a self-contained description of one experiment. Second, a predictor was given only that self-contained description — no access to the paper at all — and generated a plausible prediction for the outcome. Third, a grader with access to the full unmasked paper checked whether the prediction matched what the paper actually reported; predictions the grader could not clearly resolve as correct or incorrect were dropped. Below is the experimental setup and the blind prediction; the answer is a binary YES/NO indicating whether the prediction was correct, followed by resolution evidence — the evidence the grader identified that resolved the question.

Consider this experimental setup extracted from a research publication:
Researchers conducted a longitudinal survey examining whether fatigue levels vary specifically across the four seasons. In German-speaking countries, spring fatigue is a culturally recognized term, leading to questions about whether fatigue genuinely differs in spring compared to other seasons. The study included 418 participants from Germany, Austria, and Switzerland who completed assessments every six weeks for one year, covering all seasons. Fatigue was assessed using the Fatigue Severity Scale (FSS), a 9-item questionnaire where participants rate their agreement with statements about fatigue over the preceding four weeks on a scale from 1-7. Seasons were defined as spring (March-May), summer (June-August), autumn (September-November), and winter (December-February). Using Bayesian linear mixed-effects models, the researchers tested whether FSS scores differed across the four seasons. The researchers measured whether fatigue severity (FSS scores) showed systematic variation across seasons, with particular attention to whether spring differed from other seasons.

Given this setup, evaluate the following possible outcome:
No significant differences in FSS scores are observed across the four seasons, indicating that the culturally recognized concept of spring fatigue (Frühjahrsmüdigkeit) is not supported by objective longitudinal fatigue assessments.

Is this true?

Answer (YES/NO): YES